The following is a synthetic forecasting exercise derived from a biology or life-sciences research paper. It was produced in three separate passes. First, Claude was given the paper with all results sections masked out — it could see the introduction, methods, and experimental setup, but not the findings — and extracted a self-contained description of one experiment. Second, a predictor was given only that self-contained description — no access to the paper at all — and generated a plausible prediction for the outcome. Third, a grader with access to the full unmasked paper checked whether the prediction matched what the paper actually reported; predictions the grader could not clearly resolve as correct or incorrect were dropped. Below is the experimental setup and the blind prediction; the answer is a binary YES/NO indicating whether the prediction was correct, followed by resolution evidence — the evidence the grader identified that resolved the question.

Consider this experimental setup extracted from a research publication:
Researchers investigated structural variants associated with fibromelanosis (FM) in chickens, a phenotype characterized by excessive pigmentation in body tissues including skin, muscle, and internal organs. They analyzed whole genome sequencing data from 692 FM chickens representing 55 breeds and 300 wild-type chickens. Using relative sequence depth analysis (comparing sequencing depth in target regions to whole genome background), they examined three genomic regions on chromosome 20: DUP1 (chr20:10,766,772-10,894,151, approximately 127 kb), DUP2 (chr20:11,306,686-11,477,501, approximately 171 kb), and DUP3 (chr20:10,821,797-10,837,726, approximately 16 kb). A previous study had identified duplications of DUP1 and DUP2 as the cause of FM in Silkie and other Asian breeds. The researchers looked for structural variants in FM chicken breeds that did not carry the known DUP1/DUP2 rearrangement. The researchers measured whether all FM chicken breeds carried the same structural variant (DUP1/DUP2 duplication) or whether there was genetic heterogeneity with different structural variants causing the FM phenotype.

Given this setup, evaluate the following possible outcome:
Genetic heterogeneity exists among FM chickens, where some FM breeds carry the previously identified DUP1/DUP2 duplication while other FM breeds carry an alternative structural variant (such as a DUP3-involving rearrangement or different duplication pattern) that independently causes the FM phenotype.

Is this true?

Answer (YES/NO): YES